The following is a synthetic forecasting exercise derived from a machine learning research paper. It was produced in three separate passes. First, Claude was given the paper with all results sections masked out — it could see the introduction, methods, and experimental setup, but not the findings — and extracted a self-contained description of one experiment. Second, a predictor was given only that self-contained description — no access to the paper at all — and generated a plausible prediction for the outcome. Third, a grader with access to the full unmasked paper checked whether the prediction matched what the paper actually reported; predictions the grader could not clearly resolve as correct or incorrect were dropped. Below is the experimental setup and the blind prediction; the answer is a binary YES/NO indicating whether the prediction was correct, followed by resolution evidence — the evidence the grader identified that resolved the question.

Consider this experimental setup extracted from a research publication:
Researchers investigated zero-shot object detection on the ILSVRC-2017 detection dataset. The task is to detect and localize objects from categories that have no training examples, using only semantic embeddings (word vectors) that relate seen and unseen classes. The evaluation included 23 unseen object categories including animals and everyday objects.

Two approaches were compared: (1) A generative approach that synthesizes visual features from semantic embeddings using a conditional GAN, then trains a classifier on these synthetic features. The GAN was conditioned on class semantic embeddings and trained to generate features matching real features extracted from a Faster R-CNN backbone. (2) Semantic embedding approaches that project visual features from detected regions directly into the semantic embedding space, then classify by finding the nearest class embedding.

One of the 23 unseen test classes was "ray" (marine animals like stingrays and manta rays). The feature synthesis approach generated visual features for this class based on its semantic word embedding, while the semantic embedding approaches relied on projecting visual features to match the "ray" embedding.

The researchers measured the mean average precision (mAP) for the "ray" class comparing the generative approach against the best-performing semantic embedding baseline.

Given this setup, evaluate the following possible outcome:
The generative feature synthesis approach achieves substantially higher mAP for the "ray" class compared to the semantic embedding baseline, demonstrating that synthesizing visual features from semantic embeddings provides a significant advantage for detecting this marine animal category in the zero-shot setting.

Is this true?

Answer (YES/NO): NO